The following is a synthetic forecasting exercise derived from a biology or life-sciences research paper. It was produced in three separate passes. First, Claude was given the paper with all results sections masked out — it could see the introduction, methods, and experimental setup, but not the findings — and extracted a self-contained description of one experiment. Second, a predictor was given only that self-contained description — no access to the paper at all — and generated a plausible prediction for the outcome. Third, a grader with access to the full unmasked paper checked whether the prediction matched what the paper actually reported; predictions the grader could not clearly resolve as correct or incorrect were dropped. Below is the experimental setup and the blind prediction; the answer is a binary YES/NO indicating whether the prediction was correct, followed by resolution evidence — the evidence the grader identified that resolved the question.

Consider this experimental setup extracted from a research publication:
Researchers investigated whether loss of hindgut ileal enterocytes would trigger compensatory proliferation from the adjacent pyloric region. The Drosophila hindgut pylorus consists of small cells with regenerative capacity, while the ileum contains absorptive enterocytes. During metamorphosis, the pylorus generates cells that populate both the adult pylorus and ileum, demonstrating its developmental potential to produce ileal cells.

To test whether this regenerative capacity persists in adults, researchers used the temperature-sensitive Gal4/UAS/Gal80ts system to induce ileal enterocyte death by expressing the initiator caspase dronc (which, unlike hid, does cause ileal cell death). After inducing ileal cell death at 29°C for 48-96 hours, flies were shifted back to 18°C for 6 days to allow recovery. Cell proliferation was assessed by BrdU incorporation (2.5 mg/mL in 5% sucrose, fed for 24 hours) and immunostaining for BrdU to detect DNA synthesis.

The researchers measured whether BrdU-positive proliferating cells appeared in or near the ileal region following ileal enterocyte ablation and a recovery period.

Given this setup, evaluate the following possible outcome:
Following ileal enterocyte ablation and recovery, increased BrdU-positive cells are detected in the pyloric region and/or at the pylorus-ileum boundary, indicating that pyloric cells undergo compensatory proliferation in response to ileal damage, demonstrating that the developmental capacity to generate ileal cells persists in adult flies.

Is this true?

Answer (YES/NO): NO